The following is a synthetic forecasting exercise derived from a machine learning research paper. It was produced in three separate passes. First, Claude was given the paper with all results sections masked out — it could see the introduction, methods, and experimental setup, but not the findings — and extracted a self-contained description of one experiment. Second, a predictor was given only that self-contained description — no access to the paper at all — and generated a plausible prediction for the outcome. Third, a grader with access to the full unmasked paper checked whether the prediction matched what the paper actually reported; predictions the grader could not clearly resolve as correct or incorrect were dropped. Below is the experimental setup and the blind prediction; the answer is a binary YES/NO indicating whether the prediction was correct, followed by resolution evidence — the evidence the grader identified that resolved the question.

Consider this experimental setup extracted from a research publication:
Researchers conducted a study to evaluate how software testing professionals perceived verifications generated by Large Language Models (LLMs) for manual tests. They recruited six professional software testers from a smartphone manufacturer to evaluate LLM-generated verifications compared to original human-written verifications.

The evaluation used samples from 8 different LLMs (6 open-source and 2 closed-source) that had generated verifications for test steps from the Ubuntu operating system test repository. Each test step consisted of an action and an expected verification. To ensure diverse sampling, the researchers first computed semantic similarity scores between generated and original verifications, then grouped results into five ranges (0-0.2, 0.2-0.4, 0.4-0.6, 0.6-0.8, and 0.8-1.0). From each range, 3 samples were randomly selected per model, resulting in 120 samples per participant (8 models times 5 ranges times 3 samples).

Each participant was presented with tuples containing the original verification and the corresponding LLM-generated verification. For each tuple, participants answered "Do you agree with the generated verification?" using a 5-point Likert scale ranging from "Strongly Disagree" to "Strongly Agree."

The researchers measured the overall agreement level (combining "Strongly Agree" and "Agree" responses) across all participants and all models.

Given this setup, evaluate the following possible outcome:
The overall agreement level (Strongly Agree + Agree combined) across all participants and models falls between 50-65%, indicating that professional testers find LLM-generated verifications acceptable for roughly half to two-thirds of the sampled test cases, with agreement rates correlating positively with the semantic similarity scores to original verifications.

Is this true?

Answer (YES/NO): NO